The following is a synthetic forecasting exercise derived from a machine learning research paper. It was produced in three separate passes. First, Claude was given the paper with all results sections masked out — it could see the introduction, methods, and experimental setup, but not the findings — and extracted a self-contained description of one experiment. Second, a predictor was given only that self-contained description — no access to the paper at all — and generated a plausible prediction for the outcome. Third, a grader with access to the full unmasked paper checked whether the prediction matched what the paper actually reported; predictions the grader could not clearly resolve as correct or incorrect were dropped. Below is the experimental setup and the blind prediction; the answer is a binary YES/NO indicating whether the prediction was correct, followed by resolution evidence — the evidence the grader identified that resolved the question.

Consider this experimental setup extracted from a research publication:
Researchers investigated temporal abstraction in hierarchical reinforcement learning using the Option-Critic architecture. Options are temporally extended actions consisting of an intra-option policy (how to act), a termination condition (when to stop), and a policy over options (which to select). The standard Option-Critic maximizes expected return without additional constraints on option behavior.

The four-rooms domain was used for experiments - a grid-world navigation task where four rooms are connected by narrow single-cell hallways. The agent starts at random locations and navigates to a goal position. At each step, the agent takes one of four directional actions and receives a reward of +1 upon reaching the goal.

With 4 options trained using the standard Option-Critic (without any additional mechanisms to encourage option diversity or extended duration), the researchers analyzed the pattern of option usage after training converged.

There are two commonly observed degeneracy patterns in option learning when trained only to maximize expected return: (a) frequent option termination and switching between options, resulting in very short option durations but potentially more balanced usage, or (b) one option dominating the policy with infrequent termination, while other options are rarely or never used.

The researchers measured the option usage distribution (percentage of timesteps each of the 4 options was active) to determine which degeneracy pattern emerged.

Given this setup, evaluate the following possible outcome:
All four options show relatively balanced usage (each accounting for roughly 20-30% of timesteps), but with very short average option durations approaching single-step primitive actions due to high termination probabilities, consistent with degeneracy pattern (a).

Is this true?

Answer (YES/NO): NO